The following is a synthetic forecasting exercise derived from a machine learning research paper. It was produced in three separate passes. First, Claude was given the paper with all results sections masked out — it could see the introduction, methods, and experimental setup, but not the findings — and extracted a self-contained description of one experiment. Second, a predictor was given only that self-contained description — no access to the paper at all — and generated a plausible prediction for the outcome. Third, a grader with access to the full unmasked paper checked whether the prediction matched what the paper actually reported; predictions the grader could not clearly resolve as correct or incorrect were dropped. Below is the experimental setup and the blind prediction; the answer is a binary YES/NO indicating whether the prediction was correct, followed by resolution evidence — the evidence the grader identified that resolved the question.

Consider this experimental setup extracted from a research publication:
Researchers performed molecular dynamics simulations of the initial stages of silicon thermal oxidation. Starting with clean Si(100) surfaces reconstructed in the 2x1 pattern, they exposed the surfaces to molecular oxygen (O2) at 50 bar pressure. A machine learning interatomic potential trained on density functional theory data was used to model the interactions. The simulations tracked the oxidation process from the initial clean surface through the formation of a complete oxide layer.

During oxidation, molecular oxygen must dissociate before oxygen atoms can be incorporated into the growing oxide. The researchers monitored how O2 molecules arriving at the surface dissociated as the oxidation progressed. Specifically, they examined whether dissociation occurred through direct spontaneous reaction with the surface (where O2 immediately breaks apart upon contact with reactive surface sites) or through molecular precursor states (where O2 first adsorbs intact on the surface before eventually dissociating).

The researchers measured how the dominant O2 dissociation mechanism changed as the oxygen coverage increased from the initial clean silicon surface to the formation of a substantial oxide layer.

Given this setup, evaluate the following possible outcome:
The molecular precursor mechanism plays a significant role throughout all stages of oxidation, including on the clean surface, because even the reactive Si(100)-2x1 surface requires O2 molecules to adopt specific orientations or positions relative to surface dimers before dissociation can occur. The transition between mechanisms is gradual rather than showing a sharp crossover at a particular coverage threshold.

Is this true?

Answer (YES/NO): NO